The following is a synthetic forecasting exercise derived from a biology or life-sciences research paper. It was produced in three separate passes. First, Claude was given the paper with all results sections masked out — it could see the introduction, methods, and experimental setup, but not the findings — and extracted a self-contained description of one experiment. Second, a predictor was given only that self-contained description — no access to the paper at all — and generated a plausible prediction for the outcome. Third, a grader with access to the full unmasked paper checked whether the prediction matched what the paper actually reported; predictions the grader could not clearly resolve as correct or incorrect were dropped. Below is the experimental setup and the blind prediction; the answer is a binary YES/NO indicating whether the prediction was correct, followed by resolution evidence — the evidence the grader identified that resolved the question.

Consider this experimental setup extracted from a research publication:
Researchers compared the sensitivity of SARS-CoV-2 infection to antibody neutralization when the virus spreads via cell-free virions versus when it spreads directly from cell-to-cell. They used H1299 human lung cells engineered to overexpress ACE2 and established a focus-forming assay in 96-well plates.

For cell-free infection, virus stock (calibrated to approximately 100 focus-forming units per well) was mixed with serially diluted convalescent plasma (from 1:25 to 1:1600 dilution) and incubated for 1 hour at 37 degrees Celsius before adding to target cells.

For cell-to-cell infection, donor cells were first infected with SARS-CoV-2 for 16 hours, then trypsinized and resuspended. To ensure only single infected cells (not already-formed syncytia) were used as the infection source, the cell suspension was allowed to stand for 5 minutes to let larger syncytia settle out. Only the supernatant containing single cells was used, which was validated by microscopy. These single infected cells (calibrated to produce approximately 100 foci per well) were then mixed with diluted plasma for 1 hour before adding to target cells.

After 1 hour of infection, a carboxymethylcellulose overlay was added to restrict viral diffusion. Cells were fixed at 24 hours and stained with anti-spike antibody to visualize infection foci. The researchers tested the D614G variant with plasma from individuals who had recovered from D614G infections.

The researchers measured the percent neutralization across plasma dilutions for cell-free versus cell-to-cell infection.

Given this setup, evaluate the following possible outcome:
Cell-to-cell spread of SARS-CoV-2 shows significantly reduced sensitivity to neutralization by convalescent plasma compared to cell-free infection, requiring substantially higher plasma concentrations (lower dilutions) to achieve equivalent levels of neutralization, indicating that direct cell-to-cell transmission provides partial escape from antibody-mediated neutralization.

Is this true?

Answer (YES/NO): NO